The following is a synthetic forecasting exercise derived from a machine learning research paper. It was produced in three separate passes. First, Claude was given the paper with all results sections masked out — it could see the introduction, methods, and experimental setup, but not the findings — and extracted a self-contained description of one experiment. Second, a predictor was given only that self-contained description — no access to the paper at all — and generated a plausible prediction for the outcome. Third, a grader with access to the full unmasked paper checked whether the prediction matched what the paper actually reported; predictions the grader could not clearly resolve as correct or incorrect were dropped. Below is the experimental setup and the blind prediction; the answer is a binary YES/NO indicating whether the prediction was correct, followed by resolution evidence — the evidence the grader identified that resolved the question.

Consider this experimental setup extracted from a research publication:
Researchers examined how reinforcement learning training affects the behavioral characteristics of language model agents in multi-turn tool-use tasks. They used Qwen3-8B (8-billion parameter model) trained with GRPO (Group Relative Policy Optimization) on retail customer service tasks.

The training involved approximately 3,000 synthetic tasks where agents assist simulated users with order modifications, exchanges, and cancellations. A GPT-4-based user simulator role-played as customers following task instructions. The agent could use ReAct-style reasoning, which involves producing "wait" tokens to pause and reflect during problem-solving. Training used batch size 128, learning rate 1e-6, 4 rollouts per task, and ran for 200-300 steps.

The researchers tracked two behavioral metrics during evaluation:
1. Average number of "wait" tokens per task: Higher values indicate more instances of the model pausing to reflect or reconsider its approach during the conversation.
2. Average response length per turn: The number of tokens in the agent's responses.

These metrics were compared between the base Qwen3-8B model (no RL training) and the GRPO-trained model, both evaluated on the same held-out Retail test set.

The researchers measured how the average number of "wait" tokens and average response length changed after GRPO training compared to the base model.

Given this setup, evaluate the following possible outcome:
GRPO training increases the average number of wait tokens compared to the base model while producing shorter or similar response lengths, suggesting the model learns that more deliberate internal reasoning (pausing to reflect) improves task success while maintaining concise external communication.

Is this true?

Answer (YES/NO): NO